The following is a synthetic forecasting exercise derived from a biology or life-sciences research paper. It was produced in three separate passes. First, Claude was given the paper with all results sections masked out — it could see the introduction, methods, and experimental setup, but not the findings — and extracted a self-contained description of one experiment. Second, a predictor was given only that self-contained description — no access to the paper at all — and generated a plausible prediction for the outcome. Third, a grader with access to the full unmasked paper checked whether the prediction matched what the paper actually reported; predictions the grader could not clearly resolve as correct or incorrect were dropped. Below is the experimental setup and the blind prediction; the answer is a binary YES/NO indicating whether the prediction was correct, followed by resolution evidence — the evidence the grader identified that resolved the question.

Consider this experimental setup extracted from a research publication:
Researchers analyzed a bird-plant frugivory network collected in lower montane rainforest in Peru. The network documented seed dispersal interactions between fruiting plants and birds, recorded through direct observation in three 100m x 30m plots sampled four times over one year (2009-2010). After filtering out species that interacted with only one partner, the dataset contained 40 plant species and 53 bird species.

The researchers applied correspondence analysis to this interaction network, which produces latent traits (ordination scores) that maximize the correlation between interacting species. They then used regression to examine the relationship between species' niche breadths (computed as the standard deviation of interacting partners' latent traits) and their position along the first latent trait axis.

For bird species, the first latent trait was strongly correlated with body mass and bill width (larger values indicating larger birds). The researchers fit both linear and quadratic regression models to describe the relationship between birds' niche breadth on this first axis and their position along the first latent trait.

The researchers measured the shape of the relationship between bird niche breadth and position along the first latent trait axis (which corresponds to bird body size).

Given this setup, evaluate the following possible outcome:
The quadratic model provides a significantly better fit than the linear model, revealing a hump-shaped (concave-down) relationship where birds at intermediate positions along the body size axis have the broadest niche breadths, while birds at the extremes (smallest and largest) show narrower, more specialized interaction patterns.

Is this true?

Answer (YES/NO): YES